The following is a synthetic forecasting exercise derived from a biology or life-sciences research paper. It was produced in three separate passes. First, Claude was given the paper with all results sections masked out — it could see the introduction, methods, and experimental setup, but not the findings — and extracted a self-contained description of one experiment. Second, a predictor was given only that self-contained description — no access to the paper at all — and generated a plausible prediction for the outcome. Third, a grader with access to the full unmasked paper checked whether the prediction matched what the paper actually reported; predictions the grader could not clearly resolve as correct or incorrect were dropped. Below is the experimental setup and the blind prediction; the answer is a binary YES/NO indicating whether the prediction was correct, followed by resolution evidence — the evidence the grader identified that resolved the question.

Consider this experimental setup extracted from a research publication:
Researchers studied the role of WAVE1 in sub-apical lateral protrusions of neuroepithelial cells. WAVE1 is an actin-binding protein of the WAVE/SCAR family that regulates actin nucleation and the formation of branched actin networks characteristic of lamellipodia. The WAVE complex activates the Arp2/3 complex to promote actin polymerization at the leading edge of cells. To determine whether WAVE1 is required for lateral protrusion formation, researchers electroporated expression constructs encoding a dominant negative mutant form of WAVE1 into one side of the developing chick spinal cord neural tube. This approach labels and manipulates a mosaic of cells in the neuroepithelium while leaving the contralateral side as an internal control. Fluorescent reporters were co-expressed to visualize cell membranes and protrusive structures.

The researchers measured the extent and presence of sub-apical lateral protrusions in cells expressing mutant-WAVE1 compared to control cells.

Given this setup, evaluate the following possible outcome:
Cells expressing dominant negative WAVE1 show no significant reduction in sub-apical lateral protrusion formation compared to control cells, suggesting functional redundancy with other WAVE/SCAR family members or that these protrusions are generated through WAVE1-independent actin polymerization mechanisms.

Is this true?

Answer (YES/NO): NO